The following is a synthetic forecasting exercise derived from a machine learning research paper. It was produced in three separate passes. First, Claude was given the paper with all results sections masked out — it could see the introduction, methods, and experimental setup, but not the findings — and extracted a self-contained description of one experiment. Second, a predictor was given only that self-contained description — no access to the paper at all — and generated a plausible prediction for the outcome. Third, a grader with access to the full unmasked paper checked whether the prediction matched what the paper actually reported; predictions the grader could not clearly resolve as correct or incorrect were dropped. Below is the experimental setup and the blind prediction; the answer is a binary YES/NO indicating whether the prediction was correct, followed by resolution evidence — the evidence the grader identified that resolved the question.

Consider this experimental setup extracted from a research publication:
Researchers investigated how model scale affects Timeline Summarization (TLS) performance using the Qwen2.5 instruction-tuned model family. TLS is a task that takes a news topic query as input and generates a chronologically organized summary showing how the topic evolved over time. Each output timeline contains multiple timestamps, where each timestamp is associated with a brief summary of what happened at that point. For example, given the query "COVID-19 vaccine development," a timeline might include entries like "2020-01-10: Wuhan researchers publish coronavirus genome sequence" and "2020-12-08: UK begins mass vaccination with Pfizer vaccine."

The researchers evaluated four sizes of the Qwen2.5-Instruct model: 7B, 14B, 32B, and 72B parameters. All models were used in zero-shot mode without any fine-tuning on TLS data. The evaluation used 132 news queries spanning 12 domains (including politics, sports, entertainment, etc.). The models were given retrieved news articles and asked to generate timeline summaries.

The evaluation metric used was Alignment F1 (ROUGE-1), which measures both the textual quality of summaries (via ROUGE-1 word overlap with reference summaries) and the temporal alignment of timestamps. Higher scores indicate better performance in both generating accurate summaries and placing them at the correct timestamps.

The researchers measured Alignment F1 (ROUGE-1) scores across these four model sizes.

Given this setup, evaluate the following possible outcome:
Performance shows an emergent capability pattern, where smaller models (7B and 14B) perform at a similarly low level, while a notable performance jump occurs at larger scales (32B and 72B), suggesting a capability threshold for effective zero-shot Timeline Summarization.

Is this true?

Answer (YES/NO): NO